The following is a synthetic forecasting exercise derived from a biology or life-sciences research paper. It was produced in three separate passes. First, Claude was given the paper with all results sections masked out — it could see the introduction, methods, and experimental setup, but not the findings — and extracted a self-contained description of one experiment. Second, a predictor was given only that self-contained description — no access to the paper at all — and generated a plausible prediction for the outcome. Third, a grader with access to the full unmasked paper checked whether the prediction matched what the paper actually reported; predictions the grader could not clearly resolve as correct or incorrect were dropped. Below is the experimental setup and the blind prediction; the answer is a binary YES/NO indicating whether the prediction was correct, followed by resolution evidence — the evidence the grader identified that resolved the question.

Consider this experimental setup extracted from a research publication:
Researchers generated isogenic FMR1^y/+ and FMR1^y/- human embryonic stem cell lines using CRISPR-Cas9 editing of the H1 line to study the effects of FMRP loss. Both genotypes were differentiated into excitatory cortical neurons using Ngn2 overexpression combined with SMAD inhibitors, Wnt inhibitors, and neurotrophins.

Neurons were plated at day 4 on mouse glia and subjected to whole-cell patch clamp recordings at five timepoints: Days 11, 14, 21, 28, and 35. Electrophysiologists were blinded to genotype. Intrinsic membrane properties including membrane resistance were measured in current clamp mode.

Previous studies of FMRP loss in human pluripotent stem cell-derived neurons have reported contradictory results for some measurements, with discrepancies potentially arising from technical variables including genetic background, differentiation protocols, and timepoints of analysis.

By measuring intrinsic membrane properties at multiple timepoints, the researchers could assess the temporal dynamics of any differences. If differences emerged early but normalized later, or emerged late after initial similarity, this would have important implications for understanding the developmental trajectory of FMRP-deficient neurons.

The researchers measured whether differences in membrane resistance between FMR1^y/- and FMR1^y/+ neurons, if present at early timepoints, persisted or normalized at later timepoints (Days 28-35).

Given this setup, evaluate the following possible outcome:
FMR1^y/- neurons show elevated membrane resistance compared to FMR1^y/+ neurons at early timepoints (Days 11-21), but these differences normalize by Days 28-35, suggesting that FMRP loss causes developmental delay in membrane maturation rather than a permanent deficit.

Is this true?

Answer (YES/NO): NO